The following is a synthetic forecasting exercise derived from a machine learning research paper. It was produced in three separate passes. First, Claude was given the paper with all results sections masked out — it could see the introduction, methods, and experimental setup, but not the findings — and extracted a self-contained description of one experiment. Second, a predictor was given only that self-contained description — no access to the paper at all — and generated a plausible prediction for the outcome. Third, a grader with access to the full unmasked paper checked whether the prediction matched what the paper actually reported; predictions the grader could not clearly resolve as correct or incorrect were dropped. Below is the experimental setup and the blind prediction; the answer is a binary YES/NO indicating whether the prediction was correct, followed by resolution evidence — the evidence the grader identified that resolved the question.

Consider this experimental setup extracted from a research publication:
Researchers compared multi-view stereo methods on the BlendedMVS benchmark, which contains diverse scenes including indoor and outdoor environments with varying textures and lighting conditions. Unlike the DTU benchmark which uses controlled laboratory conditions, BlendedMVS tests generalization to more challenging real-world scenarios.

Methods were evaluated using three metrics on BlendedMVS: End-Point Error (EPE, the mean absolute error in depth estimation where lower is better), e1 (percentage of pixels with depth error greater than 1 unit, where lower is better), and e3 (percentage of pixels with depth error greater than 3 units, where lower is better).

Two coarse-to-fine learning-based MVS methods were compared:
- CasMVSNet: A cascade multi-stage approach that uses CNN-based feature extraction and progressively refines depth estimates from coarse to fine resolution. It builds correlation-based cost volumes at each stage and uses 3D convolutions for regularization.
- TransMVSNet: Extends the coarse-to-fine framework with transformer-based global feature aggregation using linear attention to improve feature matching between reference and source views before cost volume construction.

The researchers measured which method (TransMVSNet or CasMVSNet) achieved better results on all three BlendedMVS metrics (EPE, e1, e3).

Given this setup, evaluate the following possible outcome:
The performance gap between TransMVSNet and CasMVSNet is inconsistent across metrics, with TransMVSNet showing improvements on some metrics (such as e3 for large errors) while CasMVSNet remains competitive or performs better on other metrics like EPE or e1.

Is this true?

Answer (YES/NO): NO